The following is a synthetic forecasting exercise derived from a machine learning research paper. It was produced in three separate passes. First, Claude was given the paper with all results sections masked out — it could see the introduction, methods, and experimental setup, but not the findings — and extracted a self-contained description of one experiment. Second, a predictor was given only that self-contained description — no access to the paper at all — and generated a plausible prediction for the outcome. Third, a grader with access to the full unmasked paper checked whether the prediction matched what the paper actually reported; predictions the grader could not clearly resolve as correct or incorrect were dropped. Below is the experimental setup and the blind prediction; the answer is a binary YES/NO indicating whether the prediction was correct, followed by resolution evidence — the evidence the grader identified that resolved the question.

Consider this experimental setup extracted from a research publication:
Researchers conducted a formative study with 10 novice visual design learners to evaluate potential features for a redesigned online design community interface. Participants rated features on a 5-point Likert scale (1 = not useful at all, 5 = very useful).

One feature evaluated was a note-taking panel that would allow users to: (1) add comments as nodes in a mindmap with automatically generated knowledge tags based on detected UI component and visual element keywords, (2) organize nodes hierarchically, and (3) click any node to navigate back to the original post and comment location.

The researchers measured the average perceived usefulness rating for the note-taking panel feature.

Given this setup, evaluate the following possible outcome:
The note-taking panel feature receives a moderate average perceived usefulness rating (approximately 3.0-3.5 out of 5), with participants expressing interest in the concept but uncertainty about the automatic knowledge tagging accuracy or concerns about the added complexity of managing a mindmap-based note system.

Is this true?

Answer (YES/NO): NO